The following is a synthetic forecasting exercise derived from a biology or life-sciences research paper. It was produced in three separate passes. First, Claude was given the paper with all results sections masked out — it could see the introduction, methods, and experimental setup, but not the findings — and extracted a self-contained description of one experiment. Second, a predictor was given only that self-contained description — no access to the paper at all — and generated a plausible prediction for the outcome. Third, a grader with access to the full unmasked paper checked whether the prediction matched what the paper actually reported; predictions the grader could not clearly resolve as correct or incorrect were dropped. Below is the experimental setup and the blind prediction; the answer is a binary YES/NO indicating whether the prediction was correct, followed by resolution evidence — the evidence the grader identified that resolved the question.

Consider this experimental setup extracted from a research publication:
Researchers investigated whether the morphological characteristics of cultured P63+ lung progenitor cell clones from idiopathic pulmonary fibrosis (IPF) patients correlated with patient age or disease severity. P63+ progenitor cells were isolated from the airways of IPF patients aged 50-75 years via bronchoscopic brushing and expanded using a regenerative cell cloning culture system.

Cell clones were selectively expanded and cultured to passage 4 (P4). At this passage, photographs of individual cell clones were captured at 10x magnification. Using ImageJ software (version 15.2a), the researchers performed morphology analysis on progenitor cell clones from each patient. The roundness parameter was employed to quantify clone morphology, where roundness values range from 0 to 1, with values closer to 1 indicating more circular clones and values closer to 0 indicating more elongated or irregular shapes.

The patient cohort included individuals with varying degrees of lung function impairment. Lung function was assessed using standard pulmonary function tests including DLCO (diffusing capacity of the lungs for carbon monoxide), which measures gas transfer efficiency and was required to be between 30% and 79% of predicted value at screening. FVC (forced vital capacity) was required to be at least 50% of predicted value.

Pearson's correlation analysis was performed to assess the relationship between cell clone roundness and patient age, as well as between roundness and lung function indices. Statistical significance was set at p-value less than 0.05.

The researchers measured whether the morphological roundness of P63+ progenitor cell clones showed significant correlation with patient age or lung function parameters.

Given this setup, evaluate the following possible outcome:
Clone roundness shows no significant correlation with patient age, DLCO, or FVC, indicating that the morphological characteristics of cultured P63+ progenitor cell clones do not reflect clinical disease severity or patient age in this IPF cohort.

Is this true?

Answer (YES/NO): NO